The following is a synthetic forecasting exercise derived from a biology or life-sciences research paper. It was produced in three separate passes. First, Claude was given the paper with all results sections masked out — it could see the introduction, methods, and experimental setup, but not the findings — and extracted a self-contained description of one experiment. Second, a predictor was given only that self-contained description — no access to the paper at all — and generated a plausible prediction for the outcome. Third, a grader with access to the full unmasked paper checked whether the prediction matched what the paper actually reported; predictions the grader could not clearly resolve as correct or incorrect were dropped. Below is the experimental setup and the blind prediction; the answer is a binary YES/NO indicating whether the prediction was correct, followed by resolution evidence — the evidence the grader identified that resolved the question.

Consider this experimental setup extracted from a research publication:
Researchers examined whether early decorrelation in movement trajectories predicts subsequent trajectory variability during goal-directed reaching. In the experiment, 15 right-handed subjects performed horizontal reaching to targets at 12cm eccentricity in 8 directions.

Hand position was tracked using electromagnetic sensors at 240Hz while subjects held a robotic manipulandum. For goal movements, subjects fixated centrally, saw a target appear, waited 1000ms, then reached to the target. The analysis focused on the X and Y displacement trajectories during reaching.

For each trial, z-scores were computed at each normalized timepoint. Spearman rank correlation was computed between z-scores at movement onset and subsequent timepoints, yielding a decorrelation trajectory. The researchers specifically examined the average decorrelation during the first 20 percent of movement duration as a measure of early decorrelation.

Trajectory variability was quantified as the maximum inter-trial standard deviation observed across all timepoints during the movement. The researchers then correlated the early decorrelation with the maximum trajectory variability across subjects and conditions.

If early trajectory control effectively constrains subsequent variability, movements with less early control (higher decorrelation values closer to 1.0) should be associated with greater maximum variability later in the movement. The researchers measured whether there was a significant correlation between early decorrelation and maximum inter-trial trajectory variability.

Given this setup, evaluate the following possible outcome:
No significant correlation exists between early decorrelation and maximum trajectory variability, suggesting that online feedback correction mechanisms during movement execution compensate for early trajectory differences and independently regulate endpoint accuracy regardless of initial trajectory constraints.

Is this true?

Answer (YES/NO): NO